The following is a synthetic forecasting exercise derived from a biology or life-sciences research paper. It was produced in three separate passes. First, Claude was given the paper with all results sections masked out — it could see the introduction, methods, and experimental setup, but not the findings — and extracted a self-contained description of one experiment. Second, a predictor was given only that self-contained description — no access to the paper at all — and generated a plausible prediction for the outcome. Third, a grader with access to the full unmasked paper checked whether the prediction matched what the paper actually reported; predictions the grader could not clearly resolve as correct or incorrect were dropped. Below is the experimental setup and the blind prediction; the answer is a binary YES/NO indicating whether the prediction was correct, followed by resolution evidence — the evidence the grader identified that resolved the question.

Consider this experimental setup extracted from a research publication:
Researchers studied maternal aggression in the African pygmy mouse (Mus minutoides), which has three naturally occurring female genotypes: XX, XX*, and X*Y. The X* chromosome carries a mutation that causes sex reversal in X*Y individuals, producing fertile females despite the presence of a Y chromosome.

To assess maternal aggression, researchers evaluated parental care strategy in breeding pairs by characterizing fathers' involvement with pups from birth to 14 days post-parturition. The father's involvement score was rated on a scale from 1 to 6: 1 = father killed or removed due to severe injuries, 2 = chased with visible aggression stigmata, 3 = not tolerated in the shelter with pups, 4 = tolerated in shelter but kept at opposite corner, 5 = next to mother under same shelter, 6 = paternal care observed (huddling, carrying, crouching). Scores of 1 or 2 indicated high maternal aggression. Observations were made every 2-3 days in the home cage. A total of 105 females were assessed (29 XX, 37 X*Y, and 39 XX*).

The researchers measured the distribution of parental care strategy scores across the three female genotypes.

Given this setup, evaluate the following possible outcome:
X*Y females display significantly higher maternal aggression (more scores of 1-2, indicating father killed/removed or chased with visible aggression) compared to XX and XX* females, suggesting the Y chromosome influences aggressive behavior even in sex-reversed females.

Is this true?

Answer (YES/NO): YES